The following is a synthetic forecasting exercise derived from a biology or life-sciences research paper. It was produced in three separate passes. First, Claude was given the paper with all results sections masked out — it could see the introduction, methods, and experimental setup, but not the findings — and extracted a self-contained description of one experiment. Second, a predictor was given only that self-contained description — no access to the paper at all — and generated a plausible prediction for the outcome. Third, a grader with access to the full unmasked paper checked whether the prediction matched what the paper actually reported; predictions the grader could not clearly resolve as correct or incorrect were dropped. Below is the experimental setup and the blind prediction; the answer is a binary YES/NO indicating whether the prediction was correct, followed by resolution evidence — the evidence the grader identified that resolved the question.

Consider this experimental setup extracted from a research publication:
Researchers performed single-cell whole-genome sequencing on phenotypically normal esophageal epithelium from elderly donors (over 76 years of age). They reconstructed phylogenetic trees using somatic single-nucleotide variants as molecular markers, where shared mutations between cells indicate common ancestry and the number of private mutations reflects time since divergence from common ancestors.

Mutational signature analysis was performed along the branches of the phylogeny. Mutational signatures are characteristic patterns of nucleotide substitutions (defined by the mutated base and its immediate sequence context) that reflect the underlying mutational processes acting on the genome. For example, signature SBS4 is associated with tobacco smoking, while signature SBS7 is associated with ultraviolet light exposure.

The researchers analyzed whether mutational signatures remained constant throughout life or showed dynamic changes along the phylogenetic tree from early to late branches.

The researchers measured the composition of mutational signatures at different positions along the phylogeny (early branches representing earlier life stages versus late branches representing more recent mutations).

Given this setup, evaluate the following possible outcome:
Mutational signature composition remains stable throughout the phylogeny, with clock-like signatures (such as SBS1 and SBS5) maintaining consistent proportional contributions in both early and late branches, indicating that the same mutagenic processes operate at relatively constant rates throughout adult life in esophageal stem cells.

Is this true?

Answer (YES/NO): NO